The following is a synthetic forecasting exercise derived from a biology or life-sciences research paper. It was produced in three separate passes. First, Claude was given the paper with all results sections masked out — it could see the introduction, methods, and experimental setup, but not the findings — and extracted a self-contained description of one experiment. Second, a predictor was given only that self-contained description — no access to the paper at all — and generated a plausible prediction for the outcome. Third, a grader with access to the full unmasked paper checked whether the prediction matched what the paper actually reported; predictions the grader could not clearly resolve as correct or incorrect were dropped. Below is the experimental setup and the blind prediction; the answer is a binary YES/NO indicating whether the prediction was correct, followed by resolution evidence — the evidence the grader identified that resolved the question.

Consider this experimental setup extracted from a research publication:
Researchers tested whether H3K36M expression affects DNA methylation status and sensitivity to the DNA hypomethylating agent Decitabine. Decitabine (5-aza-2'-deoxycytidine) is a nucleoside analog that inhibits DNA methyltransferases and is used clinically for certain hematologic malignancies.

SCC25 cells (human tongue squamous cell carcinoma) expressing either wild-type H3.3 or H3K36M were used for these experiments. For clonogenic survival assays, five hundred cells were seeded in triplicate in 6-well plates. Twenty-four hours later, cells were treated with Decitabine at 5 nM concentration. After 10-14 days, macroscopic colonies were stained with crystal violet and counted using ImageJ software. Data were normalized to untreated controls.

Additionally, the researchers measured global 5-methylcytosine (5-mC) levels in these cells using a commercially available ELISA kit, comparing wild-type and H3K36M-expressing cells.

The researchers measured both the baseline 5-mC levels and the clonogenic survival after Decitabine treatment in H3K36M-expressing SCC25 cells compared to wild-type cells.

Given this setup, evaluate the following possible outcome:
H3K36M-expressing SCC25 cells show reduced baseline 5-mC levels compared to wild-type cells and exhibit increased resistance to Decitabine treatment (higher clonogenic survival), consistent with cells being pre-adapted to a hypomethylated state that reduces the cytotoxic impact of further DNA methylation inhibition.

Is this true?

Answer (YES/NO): NO